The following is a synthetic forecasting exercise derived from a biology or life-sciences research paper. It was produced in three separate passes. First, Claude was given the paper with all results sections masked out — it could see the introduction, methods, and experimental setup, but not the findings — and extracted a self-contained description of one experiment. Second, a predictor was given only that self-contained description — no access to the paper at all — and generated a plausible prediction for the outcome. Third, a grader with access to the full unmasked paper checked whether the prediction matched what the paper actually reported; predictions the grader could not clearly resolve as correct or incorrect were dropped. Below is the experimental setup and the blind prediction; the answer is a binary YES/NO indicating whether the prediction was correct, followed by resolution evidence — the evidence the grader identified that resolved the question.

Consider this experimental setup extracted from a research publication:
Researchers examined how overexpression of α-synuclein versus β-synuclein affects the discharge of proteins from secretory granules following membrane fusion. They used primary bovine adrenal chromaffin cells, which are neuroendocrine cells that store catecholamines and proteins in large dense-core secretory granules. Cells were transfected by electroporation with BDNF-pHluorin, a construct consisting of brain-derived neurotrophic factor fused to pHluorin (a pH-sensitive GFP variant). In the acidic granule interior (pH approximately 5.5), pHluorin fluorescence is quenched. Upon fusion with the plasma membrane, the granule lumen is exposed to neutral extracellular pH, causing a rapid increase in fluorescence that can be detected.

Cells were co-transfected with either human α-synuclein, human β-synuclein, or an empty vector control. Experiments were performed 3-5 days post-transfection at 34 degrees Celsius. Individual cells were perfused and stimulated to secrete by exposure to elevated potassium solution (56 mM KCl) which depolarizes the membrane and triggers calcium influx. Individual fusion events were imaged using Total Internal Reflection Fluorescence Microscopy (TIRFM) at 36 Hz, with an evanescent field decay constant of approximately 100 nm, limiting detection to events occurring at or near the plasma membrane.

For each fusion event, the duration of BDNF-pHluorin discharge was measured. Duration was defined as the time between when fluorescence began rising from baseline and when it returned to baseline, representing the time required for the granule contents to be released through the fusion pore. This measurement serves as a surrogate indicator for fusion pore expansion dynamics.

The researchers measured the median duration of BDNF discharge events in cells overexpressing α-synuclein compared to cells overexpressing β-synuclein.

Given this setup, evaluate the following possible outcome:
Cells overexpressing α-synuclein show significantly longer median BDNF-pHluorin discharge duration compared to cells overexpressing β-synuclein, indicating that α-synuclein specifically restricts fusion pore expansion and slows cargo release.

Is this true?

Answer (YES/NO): NO